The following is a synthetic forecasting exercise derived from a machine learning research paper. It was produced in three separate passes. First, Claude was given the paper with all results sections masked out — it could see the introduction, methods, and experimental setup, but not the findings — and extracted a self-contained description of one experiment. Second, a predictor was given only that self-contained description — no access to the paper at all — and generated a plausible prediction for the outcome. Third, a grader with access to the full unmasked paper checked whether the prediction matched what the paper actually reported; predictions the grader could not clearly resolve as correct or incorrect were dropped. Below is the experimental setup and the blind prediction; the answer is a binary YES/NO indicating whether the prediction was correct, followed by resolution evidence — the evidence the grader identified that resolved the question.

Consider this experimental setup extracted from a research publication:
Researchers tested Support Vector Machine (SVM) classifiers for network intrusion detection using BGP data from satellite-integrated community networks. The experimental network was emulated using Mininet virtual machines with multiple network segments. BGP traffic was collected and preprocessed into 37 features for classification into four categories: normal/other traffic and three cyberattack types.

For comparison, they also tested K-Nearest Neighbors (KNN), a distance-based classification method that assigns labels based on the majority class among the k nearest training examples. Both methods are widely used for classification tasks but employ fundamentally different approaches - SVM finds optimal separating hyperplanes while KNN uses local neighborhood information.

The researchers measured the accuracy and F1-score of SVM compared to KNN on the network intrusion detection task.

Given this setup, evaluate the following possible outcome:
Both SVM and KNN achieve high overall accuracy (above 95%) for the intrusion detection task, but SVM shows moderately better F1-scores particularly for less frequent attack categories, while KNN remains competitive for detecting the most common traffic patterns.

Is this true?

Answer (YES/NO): NO